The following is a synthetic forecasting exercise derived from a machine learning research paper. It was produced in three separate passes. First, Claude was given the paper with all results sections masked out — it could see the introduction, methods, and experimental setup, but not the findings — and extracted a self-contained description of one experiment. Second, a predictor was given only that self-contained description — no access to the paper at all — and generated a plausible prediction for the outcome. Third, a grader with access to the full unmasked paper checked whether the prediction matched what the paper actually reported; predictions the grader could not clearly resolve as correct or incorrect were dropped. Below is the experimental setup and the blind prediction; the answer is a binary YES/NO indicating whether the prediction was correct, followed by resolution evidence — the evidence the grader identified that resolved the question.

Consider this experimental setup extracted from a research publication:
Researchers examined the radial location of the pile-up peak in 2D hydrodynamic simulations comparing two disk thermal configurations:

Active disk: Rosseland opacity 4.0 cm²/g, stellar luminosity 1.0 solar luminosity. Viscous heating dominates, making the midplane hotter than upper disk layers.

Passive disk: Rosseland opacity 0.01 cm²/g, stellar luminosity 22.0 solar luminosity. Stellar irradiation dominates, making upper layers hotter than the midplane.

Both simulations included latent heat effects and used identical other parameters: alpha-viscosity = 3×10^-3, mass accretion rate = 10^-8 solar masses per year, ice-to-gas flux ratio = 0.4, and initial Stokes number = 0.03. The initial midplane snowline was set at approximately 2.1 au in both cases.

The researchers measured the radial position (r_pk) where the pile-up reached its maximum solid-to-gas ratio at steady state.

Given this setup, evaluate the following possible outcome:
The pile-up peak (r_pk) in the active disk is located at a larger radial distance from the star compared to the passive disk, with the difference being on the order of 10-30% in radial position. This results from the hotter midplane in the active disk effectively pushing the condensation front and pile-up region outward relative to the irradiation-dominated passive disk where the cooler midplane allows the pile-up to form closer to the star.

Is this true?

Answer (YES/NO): NO